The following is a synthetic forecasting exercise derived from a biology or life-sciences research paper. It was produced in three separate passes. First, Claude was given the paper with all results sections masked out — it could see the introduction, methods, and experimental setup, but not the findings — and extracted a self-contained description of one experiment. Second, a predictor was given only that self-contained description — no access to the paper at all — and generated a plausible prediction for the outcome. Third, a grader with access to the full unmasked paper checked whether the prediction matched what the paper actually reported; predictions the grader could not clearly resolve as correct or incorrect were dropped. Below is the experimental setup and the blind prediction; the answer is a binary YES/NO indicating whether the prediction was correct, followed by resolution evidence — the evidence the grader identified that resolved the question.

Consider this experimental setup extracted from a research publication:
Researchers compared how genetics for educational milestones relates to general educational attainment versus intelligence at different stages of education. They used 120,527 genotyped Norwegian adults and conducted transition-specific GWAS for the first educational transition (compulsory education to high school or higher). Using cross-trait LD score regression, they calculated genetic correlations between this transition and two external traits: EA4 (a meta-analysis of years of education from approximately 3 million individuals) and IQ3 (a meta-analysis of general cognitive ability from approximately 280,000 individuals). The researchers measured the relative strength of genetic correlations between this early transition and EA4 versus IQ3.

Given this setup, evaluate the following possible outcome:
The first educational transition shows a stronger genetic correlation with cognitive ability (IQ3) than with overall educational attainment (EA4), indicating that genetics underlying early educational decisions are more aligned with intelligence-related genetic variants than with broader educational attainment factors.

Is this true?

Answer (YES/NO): NO